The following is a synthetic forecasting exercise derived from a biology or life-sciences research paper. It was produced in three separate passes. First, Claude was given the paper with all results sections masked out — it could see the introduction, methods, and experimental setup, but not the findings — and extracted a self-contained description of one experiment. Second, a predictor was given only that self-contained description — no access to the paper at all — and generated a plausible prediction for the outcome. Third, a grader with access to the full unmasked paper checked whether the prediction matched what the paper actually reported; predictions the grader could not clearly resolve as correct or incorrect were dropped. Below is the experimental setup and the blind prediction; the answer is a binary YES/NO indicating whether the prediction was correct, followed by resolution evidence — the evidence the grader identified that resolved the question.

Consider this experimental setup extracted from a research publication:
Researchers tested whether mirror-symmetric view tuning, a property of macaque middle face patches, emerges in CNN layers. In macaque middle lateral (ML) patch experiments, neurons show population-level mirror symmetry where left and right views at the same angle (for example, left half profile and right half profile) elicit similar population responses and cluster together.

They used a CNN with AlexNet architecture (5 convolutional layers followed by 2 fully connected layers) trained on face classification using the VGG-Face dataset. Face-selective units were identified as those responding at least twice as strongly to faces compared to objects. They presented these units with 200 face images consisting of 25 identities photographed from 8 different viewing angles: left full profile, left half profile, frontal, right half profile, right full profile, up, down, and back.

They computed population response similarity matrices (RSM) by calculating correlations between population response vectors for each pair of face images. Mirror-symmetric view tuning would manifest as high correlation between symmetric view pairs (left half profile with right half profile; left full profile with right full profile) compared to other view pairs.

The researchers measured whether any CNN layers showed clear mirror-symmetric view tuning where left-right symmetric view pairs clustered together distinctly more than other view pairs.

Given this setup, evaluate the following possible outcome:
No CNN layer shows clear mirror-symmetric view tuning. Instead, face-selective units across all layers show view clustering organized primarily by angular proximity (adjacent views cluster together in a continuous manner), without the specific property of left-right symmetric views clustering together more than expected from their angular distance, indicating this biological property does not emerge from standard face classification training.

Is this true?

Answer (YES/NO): NO